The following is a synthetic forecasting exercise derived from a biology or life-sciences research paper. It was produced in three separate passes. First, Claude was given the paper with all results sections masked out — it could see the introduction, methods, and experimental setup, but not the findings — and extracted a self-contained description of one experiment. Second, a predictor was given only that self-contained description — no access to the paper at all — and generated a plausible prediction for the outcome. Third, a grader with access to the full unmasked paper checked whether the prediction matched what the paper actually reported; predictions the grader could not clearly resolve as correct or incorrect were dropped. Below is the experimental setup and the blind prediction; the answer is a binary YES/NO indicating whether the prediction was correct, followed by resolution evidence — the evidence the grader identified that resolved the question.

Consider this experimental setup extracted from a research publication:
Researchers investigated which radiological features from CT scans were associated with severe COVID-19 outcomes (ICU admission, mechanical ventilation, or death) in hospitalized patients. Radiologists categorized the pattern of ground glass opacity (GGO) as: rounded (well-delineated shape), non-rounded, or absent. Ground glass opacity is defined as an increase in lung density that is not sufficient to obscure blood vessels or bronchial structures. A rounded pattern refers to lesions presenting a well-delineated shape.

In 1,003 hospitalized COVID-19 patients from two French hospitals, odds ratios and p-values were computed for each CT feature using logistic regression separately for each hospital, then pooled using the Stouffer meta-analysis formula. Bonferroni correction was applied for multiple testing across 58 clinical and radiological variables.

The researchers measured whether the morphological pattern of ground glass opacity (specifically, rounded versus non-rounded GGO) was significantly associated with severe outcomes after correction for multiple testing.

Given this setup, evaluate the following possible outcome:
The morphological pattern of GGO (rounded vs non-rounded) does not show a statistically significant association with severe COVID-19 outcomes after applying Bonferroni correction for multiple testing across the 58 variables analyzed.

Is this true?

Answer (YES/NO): YES